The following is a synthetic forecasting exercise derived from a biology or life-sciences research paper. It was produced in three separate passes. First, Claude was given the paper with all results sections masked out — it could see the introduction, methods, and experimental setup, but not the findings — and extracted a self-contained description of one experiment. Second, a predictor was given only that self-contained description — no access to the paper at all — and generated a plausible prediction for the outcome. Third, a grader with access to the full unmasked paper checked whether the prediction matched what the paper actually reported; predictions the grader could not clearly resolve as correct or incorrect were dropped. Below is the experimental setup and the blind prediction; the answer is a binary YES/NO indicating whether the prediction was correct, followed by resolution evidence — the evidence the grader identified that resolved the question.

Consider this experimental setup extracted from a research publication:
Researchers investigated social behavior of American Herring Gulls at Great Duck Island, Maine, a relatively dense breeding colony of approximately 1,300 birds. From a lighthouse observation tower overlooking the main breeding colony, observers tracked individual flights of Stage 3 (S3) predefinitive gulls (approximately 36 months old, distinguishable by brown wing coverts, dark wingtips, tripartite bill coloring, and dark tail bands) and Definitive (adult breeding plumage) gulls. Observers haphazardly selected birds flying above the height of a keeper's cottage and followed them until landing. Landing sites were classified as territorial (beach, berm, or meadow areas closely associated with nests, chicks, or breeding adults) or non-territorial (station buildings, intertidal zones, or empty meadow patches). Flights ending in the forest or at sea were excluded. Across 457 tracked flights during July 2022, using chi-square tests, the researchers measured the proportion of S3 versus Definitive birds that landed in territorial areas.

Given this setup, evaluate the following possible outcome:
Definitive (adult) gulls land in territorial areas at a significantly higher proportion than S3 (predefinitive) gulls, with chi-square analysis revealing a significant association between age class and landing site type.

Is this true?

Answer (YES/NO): YES